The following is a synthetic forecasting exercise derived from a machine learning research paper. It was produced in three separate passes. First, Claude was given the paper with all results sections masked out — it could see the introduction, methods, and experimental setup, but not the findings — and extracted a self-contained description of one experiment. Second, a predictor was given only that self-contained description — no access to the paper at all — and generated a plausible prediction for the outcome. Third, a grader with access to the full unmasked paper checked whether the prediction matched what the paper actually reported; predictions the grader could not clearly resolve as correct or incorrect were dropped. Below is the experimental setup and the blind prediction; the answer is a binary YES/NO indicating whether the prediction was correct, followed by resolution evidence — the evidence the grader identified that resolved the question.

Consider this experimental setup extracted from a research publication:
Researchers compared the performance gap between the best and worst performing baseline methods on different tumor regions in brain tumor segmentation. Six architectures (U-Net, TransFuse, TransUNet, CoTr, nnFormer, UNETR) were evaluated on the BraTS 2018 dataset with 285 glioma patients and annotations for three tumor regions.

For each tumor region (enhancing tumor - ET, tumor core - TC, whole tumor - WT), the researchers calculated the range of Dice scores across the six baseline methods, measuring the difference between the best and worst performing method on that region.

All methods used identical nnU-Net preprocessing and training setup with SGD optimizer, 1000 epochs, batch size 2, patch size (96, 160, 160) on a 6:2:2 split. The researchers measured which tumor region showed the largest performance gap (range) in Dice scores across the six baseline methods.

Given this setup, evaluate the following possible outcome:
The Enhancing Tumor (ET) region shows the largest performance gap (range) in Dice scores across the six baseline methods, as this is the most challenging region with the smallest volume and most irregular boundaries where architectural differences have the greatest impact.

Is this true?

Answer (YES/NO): NO